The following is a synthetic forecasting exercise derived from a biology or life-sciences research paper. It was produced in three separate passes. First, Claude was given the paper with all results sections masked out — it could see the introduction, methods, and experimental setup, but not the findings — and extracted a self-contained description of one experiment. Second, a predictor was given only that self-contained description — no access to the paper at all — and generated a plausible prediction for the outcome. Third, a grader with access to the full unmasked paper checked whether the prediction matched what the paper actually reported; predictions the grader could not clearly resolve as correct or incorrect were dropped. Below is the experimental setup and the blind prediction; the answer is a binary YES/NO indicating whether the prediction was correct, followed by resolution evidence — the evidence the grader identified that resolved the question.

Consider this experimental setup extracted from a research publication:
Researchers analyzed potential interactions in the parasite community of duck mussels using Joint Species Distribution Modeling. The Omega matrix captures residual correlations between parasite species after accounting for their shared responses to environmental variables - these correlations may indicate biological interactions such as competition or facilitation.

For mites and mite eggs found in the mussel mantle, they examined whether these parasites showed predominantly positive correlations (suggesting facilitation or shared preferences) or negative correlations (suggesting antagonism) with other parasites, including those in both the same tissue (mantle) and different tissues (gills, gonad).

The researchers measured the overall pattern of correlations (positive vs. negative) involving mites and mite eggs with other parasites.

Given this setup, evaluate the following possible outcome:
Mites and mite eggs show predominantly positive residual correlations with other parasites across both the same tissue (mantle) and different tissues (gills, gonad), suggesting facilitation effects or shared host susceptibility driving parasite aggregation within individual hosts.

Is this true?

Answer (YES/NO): NO